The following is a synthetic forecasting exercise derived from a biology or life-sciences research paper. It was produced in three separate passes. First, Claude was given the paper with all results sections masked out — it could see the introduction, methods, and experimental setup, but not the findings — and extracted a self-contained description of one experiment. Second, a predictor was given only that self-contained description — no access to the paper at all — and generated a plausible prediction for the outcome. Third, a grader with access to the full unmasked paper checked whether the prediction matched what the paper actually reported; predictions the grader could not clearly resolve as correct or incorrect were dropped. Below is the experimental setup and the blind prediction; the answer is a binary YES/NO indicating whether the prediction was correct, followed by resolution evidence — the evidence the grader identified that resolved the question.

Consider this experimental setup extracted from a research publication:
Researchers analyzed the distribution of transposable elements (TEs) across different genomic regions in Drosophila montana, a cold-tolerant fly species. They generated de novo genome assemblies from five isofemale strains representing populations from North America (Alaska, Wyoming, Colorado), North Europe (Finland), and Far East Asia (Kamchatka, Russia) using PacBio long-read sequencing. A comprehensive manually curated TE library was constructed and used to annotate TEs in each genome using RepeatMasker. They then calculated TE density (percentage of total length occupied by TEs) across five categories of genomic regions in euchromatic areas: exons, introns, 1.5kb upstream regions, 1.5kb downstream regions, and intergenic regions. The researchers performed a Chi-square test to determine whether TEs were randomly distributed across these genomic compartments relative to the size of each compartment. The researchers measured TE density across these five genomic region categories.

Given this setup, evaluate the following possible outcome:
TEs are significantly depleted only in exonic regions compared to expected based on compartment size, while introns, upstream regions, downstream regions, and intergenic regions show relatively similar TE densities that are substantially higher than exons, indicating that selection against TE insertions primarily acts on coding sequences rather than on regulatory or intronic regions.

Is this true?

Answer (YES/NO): NO